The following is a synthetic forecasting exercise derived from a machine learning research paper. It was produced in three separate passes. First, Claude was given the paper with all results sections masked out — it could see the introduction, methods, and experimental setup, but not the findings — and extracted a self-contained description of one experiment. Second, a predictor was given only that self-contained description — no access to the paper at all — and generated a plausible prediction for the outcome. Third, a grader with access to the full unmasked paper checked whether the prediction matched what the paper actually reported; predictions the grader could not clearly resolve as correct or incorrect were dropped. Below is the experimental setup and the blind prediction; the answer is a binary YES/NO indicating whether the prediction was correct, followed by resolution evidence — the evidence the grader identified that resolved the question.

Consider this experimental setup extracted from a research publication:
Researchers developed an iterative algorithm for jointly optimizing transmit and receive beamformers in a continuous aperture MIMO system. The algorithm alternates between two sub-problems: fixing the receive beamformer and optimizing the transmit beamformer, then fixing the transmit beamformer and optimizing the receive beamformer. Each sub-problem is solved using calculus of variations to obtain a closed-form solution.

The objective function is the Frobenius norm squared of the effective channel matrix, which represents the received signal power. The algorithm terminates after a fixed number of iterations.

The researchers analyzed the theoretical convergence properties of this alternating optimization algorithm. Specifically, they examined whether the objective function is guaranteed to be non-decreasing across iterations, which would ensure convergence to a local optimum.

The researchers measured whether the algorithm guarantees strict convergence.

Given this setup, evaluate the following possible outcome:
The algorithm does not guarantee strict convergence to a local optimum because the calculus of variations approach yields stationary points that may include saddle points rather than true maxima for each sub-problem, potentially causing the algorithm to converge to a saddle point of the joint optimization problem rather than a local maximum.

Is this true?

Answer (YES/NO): NO